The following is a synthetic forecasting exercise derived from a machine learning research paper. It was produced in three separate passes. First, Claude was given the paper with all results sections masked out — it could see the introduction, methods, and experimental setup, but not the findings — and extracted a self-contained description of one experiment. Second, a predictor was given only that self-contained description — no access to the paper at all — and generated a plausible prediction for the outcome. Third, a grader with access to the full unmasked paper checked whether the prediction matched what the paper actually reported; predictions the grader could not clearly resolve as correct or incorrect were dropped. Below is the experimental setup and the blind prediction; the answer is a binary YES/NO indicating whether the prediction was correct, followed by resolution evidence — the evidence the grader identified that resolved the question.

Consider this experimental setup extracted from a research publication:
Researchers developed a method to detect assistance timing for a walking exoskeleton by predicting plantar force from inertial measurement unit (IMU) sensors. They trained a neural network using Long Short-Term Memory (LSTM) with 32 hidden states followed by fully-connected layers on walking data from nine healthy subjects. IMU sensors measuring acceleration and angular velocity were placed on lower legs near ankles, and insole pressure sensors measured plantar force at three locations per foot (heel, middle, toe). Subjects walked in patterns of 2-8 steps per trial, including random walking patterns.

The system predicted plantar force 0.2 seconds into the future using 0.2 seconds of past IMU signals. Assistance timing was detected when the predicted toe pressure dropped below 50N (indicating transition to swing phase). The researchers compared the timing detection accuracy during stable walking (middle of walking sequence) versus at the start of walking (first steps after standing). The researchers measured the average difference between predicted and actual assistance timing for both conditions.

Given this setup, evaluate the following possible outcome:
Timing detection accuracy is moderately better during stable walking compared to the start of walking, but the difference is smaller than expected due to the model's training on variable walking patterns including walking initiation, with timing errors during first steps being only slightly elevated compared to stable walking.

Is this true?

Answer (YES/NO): NO